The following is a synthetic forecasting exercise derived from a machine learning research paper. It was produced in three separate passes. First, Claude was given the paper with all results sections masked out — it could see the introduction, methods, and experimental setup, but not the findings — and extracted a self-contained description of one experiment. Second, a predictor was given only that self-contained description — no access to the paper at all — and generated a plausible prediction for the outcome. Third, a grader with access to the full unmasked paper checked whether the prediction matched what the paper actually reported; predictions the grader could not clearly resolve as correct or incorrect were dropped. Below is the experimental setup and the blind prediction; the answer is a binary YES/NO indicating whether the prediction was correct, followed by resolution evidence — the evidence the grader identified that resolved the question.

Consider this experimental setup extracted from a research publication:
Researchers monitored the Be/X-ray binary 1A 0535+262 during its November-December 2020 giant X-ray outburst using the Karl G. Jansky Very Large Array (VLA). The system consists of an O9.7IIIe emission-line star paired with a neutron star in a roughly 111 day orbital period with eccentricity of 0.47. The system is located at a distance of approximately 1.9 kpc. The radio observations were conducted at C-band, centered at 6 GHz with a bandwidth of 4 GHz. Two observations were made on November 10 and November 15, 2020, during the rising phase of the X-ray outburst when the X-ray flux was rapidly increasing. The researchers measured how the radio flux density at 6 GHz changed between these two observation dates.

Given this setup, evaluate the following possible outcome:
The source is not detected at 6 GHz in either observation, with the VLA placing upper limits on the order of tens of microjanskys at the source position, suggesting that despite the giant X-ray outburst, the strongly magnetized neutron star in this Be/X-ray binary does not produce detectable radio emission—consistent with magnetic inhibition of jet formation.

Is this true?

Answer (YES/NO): NO